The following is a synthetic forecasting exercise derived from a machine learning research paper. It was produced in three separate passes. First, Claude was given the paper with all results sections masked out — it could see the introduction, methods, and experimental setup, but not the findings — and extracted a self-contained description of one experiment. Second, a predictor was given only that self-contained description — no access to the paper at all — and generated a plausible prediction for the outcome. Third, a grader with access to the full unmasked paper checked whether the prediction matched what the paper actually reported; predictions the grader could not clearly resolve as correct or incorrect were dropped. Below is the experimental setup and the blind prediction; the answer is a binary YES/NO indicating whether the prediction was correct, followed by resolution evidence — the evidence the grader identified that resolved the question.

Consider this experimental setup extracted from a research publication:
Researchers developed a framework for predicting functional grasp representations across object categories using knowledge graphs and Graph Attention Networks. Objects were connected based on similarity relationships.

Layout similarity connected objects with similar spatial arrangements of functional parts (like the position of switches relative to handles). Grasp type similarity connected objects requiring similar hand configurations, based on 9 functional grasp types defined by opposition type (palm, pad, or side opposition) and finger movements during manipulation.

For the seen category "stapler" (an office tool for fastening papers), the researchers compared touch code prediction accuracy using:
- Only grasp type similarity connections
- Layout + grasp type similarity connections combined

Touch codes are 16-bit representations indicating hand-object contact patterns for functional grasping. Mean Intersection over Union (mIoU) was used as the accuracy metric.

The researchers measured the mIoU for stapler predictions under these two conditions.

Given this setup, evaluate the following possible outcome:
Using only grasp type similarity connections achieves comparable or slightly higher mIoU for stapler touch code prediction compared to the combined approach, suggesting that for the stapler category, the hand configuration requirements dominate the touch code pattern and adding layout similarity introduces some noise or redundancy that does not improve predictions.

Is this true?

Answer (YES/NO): NO